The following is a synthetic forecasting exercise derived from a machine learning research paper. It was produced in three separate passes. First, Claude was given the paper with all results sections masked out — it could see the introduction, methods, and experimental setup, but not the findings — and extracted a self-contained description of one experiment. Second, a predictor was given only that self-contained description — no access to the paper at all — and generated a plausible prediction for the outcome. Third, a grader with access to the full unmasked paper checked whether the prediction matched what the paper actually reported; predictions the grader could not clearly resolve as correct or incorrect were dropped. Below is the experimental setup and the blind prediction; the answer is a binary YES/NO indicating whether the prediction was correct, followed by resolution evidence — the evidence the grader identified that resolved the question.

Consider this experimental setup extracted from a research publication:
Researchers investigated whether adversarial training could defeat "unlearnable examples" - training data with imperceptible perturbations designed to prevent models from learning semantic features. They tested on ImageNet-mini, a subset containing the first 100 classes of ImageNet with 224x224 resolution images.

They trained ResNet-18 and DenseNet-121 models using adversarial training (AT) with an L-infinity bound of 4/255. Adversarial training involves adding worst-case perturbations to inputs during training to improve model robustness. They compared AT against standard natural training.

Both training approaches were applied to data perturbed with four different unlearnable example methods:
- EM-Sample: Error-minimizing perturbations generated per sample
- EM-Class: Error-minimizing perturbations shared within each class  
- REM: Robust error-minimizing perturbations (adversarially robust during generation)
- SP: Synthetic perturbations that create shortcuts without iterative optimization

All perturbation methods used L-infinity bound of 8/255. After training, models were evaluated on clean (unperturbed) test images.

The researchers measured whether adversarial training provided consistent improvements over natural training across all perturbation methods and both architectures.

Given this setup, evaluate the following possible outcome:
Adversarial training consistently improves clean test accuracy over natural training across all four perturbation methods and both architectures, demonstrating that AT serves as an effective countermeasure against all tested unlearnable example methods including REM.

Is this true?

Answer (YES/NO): NO